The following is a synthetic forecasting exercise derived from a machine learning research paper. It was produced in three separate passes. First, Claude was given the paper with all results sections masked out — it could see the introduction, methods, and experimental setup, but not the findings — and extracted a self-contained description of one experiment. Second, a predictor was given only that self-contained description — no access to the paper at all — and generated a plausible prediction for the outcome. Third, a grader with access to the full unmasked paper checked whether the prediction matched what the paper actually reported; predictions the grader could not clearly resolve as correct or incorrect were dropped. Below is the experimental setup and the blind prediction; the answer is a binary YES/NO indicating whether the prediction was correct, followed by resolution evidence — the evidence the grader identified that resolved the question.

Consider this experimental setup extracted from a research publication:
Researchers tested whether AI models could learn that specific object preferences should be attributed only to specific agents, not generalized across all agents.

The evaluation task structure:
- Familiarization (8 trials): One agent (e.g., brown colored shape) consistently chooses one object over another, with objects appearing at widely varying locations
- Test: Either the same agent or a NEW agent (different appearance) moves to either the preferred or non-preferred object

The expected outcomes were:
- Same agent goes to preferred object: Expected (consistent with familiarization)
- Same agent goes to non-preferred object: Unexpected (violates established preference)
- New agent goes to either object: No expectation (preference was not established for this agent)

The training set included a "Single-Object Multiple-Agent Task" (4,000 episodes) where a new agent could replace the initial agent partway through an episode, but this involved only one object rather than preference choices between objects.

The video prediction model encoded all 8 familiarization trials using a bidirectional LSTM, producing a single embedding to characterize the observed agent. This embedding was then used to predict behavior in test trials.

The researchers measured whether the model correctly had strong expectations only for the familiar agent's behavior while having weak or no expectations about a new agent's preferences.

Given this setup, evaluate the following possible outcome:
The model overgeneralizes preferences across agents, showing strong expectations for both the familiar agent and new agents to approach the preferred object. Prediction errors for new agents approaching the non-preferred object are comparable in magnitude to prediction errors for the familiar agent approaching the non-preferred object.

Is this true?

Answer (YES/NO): NO